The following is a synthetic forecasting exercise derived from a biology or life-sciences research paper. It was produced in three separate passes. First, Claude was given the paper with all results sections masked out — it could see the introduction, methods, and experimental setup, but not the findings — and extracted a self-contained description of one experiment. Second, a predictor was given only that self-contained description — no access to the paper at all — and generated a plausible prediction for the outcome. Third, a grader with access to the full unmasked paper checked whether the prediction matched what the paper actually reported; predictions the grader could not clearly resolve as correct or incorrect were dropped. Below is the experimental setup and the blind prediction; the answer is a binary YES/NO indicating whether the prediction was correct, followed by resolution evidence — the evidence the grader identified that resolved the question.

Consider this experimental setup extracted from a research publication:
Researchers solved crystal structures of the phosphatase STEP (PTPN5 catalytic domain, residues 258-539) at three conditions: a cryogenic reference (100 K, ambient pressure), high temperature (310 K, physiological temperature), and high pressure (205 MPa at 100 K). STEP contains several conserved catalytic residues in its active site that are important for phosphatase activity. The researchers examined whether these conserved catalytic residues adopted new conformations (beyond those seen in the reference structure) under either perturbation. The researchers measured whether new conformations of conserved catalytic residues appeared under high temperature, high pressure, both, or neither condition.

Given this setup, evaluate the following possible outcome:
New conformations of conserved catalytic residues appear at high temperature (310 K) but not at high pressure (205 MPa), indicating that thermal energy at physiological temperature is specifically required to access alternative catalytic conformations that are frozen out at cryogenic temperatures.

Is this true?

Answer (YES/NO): YES